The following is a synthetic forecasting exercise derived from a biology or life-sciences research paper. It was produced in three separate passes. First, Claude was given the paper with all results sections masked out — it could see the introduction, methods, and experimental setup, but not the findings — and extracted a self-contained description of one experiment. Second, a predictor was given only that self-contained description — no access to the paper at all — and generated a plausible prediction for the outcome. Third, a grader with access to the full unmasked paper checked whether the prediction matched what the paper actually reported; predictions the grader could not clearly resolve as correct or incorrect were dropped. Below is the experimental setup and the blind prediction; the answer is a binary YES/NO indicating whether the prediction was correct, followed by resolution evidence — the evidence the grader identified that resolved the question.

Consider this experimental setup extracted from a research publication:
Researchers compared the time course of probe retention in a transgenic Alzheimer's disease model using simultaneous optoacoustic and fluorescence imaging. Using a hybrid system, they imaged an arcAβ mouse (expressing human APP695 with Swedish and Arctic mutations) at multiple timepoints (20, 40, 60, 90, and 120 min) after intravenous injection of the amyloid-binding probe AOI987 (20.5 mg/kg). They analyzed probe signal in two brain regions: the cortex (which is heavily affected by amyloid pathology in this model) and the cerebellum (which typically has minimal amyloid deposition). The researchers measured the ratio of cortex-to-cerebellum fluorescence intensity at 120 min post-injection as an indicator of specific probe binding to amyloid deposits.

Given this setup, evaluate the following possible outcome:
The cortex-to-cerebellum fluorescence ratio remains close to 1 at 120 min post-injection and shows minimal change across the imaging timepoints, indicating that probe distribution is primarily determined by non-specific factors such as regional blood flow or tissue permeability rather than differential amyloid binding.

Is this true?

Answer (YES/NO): NO